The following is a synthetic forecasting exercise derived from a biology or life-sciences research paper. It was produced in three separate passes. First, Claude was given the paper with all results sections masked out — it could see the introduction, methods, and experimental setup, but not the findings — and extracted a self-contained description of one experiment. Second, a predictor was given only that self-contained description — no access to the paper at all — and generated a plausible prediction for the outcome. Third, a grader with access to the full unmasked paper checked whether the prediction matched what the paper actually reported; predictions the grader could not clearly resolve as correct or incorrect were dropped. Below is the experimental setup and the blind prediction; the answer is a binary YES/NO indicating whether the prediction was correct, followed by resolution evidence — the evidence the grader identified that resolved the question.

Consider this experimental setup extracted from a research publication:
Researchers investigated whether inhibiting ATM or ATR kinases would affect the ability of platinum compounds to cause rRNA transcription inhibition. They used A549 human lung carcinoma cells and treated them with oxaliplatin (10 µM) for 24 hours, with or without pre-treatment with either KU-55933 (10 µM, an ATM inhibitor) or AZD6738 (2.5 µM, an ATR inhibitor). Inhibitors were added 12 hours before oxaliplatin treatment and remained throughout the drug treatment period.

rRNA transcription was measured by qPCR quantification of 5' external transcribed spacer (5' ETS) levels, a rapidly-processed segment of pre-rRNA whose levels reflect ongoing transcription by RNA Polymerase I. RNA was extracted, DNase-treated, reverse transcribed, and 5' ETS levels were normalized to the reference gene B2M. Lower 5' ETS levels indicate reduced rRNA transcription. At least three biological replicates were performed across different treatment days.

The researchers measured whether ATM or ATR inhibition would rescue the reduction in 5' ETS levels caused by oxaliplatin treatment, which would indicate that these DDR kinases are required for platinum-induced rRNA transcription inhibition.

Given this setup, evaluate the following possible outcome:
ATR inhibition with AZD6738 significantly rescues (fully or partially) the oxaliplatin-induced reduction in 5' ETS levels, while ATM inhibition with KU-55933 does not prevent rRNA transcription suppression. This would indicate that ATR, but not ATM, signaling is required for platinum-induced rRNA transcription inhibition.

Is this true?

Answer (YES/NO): NO